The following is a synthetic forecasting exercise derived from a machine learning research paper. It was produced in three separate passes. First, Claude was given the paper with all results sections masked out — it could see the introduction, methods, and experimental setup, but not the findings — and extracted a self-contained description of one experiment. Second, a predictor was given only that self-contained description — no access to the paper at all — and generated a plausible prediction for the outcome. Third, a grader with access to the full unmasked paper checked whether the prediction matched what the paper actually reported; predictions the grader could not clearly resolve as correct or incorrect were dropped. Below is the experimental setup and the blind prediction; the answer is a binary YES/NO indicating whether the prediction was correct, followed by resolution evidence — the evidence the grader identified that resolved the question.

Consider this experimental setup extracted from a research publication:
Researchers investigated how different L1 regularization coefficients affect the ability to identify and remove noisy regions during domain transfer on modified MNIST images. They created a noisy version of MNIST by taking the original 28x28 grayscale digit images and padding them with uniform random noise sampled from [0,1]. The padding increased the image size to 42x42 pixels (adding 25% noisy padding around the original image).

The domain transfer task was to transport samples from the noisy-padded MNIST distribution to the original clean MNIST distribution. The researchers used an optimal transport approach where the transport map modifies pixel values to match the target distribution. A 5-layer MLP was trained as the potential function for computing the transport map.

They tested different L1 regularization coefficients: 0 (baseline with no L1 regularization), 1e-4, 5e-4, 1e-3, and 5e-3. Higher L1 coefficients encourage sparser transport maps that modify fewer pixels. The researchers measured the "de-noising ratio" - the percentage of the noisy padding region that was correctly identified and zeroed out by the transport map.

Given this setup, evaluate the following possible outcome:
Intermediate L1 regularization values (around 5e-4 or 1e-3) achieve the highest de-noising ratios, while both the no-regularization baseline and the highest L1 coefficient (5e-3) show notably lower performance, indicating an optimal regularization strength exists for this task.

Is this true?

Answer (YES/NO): NO